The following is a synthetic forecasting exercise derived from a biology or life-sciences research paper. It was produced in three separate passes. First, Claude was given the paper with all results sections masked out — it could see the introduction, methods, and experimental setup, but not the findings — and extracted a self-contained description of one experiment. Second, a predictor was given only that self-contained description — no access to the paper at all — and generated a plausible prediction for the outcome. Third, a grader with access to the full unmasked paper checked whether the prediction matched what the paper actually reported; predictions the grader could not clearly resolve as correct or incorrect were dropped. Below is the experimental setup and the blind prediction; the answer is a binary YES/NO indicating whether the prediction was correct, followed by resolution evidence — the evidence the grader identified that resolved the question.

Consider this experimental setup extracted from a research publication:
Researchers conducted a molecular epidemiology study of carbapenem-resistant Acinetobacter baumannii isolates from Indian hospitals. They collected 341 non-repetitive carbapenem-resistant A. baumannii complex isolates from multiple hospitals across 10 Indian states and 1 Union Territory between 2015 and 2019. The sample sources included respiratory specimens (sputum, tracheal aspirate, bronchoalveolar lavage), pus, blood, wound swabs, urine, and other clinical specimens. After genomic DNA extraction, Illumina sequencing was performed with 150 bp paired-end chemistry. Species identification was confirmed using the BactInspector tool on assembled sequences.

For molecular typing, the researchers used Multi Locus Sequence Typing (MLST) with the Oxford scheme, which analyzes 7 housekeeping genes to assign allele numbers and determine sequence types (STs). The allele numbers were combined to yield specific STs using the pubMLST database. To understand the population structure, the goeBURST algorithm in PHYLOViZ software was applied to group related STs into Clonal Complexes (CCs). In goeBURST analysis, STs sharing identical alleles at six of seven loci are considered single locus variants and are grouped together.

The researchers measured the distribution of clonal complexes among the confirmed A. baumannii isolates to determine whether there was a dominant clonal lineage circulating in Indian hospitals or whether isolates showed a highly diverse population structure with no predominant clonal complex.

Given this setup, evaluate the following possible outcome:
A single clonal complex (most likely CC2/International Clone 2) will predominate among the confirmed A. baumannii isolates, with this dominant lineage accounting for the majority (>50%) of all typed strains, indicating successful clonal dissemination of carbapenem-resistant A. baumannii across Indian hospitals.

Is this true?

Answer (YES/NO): NO